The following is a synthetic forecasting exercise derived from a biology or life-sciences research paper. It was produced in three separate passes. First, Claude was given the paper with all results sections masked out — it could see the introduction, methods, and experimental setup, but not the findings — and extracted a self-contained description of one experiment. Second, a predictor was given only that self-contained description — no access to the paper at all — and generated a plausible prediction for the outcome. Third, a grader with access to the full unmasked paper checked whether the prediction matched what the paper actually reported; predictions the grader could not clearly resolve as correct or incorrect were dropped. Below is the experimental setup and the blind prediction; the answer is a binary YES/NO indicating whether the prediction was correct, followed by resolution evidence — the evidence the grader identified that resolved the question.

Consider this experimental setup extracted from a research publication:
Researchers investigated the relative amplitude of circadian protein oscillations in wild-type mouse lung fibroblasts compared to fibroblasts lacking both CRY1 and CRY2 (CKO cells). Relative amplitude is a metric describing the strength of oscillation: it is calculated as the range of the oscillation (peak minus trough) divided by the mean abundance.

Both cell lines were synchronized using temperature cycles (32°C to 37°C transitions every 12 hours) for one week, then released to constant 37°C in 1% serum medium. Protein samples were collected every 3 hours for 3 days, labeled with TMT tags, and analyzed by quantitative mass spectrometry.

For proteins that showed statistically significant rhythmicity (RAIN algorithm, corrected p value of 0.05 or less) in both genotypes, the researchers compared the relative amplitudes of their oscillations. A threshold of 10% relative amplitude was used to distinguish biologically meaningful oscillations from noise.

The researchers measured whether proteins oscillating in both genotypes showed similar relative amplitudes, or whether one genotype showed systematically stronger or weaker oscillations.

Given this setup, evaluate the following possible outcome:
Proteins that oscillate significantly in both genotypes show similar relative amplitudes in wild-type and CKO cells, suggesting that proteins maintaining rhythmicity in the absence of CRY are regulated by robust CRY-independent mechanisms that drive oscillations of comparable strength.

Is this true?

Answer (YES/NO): NO